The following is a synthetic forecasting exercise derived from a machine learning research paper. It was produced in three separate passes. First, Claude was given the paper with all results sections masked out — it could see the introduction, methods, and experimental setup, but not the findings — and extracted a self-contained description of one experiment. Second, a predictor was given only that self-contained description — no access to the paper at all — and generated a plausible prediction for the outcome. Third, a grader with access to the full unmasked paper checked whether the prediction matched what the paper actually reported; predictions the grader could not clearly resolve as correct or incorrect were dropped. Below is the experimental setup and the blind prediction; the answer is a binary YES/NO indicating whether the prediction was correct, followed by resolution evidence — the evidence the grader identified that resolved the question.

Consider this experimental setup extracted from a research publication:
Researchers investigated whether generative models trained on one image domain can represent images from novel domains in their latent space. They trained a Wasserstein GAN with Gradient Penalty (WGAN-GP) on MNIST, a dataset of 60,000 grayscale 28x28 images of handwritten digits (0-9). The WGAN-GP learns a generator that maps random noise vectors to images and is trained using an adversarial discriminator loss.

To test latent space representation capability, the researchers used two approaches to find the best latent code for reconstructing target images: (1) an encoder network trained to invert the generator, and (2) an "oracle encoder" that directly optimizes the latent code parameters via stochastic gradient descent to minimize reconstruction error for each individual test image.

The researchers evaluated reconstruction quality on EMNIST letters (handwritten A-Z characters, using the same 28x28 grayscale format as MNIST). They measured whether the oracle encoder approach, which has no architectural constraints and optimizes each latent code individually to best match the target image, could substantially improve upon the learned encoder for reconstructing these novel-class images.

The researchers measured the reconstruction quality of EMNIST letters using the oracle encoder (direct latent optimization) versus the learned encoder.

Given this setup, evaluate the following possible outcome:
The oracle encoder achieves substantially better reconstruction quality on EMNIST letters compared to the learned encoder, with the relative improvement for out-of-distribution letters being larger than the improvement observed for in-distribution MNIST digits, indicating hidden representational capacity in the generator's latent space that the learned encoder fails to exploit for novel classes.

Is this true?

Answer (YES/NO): NO